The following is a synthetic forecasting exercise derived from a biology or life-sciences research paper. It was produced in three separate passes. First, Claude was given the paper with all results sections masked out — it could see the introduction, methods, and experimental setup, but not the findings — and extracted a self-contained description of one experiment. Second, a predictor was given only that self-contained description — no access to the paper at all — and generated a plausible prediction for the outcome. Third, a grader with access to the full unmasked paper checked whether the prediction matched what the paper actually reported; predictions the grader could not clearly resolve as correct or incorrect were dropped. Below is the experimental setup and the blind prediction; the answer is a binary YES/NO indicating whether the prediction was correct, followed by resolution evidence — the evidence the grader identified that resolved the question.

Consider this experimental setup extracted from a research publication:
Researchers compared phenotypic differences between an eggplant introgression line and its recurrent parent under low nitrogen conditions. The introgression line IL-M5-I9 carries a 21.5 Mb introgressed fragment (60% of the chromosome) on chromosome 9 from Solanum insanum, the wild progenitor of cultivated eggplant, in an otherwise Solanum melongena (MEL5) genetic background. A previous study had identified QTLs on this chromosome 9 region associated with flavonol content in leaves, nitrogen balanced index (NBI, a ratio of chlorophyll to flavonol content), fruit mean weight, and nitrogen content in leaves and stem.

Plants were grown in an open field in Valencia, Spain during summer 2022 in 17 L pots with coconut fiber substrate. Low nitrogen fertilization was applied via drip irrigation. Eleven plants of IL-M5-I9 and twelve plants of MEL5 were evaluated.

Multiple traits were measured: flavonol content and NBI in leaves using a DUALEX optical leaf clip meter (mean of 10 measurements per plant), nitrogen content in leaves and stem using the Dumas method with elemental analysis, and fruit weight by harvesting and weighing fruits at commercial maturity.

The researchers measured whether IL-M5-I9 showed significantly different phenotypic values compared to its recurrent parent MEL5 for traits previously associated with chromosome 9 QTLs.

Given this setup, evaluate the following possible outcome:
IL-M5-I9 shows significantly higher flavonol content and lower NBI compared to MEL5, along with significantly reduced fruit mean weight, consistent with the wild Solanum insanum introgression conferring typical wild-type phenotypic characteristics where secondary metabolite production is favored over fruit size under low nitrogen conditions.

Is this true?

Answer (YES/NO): NO